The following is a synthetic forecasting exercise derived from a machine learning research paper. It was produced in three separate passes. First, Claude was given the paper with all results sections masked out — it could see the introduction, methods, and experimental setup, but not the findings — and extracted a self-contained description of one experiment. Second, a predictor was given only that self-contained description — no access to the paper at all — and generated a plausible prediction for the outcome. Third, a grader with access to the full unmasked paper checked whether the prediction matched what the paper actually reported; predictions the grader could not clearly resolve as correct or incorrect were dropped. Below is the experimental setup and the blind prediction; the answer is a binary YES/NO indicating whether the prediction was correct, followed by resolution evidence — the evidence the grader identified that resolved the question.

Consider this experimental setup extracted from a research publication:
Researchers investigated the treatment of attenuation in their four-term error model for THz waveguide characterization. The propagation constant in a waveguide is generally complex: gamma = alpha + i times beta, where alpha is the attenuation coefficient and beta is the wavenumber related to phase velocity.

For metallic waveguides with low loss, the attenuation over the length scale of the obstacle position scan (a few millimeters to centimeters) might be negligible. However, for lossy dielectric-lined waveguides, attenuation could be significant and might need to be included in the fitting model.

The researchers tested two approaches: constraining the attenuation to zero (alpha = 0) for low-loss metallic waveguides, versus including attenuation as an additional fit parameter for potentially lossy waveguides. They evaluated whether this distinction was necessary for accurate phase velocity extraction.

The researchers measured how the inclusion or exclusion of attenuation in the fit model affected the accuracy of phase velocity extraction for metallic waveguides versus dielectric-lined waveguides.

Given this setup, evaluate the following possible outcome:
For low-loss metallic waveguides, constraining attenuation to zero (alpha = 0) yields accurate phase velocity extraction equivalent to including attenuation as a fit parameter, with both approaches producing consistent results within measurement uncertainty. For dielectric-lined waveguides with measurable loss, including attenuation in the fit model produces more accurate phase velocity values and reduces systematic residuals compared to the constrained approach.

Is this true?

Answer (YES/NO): NO